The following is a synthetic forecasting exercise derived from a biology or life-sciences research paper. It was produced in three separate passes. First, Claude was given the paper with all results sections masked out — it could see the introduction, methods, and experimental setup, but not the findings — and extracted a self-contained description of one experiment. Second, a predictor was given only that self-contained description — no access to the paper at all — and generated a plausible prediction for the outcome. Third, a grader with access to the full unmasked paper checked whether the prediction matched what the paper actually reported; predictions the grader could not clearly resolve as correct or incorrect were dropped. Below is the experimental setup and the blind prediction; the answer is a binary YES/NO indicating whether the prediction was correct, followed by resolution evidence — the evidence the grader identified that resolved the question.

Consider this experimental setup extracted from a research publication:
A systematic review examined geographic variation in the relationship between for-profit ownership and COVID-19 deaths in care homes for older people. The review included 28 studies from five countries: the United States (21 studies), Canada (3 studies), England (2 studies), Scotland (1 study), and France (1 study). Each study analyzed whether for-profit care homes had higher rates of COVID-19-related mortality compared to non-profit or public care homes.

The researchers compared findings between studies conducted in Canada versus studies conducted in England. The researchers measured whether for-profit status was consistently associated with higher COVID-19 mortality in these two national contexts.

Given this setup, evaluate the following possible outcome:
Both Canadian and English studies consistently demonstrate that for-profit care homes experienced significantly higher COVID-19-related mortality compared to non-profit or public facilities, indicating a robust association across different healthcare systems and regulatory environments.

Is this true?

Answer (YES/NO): NO